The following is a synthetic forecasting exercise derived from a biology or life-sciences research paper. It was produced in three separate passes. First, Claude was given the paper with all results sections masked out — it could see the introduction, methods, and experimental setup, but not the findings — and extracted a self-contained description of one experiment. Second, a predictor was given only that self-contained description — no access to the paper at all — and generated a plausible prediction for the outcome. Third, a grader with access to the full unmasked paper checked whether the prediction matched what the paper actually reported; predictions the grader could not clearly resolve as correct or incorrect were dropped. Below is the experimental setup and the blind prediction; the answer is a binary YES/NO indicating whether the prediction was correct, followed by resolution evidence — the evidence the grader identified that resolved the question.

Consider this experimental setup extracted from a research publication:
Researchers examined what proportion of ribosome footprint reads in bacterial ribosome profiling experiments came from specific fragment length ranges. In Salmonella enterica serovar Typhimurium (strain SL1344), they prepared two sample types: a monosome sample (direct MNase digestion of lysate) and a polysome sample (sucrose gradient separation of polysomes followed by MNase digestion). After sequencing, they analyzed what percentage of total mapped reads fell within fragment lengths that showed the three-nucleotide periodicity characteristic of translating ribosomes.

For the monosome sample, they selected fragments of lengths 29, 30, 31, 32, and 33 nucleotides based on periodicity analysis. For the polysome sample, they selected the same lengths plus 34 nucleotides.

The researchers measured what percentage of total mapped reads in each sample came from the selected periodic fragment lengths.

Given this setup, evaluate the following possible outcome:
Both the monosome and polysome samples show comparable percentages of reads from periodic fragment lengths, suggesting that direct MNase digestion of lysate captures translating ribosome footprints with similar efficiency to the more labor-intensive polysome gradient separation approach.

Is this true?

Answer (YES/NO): NO